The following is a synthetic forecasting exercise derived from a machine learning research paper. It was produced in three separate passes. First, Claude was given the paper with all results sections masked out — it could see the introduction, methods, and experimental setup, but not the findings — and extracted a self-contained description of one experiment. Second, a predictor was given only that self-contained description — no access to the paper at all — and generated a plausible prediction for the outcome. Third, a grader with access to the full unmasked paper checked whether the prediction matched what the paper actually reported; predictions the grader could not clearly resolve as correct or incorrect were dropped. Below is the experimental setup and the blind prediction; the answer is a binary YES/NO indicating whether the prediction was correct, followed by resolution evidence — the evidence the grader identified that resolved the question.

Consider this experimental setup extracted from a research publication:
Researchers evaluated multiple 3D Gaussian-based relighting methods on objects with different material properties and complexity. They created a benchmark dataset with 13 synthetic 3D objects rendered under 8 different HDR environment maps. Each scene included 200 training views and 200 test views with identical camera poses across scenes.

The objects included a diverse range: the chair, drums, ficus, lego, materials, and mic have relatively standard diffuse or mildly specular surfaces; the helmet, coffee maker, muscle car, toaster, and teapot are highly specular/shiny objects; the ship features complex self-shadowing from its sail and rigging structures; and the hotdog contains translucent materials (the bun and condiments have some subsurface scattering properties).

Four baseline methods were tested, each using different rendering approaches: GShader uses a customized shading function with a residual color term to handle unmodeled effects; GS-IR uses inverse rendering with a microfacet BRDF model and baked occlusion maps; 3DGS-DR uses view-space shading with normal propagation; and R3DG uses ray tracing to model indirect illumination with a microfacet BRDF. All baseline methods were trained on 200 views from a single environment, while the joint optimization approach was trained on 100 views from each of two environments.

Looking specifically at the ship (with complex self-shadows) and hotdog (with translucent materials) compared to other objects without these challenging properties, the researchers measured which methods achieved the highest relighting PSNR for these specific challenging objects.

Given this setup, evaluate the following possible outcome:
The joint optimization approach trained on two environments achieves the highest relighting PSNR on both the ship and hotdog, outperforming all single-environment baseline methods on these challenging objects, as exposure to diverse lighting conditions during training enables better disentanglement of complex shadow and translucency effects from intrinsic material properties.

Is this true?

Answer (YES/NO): NO